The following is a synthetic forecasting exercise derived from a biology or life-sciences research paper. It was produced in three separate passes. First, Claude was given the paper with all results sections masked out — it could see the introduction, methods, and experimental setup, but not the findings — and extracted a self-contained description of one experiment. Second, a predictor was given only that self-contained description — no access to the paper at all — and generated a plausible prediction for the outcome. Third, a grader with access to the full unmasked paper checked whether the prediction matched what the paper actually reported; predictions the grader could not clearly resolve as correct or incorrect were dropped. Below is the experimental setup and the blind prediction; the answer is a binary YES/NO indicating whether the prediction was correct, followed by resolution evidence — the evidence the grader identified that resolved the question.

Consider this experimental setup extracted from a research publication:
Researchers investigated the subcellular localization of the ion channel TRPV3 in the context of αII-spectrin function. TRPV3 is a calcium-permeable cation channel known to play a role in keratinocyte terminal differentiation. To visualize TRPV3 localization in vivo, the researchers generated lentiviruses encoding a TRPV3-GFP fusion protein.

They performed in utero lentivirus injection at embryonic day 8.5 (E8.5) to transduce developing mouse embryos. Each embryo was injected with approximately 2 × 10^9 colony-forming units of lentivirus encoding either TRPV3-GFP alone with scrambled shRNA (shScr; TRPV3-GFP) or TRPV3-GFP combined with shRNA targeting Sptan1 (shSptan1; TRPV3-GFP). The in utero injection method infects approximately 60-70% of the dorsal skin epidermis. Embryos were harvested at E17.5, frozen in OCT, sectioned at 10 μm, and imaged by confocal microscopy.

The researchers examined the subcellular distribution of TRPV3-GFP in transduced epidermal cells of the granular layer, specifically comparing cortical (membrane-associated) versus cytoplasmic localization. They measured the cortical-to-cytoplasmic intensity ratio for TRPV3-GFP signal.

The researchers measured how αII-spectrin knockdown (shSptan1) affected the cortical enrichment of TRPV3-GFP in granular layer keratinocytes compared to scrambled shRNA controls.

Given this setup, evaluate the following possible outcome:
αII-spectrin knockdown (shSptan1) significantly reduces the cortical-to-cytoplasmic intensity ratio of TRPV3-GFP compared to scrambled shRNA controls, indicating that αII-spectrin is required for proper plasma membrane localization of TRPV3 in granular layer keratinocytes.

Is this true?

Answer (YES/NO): YES